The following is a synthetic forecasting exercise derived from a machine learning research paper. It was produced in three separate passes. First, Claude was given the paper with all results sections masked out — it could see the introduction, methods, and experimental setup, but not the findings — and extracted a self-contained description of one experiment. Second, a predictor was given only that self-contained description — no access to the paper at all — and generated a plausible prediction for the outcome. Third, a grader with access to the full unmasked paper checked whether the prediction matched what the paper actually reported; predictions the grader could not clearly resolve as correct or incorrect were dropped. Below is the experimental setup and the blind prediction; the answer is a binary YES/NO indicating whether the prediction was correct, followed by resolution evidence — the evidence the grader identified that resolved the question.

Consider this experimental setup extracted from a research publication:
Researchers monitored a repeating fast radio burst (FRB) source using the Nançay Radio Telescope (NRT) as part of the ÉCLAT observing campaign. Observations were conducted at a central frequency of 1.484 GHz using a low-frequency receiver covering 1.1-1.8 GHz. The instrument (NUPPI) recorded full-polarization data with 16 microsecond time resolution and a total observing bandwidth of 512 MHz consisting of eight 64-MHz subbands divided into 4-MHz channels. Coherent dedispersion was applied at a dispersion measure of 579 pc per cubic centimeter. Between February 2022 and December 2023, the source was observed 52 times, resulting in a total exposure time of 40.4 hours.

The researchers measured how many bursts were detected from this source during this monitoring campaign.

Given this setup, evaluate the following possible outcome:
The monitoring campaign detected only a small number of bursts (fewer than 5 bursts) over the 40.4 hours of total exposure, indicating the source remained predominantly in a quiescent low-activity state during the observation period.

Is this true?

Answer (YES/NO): YES